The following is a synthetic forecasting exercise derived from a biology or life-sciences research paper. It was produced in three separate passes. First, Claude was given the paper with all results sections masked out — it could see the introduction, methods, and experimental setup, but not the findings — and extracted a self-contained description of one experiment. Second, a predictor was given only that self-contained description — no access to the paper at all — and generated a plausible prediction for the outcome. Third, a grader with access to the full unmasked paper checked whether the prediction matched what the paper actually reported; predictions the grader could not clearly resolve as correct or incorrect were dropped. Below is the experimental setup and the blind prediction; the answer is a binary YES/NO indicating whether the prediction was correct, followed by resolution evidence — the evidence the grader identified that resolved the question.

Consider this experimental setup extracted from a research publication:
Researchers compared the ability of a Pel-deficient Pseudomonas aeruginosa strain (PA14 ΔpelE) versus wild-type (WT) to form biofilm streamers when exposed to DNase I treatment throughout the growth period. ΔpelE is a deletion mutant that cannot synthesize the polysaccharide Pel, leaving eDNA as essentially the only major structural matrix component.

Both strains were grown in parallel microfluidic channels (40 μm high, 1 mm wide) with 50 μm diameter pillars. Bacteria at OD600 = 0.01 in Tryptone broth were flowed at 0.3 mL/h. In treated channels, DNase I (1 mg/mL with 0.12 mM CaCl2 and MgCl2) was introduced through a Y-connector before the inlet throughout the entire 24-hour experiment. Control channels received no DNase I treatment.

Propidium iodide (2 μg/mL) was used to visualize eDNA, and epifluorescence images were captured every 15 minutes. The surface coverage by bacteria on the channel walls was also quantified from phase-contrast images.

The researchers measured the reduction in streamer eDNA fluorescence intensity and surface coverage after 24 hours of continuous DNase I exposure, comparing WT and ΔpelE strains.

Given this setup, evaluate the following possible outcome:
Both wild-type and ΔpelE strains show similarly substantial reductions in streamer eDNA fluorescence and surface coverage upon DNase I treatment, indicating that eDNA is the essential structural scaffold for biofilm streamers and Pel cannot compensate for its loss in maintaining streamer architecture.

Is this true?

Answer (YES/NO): NO